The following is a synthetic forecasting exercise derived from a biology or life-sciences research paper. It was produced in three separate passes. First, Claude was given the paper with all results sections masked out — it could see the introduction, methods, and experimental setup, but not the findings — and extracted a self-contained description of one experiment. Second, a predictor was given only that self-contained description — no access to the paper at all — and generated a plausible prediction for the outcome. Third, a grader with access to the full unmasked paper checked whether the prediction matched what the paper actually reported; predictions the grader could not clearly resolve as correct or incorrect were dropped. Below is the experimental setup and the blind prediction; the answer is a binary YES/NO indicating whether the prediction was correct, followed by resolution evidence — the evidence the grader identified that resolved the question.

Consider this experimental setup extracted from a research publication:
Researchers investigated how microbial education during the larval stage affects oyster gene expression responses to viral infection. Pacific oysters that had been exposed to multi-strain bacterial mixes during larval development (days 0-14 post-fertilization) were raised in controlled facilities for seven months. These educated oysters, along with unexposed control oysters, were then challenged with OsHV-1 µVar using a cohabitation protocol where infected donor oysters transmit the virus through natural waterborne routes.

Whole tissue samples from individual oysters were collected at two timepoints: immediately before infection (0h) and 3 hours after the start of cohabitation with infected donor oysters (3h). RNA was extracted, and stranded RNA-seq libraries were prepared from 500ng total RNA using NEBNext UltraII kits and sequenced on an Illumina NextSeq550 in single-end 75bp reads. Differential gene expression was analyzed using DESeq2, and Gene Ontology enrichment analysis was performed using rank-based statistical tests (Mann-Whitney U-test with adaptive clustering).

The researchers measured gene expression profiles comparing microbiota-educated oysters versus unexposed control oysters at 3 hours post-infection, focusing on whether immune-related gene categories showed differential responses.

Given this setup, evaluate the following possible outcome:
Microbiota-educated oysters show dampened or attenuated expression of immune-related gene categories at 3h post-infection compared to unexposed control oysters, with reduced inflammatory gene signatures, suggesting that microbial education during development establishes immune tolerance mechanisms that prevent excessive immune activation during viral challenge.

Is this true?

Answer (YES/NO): NO